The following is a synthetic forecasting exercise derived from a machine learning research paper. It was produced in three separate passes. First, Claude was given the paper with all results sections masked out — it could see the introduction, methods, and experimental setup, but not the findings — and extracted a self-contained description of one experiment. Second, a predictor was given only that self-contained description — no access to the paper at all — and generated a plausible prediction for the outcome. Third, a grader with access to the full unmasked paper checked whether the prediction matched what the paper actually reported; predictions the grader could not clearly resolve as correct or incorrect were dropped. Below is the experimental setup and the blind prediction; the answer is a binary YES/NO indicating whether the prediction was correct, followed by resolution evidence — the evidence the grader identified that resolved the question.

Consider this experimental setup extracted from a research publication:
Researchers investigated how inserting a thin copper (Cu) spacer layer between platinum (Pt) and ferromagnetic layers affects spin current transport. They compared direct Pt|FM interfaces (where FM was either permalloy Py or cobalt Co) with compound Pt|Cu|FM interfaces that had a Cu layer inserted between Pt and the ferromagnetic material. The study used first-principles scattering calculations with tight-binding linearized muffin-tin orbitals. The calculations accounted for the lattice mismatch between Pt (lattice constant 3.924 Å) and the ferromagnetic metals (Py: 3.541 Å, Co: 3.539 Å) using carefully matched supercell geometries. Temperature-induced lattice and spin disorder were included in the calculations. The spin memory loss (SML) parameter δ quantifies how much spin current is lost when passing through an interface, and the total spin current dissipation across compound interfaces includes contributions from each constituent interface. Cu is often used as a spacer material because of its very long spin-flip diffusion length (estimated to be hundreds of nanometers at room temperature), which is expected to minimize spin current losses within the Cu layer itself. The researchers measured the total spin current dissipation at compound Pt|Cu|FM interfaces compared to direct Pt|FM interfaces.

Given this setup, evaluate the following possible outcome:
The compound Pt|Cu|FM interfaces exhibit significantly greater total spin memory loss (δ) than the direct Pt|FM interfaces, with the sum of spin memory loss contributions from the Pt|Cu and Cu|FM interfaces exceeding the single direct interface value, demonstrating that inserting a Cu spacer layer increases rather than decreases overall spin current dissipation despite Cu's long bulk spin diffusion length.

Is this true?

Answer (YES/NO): NO